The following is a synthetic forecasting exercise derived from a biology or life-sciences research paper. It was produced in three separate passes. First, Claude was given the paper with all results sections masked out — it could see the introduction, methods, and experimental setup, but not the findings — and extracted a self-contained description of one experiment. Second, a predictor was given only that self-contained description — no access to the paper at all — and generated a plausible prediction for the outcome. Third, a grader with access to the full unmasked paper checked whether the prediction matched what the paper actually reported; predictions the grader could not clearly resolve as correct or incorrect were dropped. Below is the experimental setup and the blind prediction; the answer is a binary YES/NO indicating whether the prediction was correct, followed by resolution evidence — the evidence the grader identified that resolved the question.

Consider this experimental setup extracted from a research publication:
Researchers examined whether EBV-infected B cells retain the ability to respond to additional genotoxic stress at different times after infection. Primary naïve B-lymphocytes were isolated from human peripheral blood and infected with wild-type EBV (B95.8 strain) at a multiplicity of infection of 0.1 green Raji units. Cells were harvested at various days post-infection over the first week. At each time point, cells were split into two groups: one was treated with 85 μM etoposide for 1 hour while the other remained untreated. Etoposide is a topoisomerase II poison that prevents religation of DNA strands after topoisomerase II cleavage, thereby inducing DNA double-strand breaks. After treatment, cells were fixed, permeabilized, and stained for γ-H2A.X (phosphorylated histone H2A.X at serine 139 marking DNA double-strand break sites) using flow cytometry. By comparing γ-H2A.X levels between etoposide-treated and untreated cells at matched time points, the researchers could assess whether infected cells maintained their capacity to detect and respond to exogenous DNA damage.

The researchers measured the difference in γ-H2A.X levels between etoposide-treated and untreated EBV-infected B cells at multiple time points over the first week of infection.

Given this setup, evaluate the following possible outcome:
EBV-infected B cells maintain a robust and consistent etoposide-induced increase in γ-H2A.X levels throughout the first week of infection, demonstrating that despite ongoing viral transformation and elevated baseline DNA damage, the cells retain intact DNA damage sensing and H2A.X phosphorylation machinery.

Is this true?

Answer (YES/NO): YES